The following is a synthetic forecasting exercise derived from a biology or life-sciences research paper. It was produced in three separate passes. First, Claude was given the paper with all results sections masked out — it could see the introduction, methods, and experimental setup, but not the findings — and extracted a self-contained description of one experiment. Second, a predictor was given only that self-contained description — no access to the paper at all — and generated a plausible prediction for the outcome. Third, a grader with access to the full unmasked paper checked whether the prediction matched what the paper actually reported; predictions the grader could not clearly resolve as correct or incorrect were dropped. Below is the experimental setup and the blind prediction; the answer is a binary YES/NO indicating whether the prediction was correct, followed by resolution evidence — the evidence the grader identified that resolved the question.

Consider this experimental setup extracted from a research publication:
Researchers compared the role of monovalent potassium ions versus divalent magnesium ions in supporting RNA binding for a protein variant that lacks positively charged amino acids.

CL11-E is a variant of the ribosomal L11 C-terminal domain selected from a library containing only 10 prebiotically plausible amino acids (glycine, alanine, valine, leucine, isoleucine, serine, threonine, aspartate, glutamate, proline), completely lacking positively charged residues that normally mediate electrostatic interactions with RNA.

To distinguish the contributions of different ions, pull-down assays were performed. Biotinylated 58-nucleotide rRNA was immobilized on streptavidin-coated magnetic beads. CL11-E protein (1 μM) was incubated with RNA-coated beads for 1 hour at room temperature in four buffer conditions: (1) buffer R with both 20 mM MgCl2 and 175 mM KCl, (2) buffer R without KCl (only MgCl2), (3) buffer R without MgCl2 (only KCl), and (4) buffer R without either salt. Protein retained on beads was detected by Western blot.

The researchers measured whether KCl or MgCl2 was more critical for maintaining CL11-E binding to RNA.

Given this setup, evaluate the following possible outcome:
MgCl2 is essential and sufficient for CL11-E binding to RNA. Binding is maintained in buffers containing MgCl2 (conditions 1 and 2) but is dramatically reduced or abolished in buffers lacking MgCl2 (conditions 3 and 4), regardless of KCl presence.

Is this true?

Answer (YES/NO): NO